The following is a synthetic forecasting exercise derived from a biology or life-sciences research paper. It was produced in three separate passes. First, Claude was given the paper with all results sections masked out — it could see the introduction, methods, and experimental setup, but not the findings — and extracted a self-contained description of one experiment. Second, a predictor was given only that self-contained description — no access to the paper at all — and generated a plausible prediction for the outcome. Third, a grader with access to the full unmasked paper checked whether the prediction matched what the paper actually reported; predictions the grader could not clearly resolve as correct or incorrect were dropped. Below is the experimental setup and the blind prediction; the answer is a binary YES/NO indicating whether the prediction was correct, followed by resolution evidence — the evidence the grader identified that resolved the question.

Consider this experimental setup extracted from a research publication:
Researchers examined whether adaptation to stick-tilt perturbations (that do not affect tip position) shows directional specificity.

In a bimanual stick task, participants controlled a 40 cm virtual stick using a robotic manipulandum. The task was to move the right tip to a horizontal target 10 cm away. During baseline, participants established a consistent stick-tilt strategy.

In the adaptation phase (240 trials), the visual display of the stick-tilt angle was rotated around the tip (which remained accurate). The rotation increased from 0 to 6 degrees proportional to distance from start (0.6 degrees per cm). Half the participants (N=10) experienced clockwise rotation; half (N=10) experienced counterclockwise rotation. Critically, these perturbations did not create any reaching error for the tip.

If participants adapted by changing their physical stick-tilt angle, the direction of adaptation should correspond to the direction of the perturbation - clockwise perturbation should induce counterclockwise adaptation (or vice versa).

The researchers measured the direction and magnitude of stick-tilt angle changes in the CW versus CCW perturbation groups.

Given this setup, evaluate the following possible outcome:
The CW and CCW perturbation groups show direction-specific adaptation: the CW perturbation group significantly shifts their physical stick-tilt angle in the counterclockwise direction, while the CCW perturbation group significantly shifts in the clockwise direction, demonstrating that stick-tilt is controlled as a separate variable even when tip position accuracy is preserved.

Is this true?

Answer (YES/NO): YES